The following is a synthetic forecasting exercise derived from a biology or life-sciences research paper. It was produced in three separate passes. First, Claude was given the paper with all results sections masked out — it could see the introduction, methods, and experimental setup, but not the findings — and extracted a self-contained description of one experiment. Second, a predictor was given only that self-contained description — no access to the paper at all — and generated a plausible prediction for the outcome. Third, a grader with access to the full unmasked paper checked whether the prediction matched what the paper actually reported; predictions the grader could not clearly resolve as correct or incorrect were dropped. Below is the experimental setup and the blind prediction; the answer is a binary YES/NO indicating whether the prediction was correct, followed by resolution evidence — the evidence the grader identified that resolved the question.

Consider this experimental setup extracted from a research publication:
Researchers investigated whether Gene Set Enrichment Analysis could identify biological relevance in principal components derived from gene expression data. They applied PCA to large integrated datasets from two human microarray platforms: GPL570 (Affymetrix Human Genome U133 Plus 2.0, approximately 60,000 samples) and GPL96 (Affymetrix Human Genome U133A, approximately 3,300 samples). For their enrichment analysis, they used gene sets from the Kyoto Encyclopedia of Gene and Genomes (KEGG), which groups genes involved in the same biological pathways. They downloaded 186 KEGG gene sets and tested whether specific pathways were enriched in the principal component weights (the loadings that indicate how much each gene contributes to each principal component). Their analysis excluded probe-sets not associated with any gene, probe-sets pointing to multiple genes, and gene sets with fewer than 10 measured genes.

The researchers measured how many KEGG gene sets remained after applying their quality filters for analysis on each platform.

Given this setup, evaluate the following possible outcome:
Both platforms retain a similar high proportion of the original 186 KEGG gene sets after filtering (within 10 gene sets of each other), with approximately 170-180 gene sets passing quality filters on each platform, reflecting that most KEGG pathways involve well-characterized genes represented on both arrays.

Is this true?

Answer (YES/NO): NO